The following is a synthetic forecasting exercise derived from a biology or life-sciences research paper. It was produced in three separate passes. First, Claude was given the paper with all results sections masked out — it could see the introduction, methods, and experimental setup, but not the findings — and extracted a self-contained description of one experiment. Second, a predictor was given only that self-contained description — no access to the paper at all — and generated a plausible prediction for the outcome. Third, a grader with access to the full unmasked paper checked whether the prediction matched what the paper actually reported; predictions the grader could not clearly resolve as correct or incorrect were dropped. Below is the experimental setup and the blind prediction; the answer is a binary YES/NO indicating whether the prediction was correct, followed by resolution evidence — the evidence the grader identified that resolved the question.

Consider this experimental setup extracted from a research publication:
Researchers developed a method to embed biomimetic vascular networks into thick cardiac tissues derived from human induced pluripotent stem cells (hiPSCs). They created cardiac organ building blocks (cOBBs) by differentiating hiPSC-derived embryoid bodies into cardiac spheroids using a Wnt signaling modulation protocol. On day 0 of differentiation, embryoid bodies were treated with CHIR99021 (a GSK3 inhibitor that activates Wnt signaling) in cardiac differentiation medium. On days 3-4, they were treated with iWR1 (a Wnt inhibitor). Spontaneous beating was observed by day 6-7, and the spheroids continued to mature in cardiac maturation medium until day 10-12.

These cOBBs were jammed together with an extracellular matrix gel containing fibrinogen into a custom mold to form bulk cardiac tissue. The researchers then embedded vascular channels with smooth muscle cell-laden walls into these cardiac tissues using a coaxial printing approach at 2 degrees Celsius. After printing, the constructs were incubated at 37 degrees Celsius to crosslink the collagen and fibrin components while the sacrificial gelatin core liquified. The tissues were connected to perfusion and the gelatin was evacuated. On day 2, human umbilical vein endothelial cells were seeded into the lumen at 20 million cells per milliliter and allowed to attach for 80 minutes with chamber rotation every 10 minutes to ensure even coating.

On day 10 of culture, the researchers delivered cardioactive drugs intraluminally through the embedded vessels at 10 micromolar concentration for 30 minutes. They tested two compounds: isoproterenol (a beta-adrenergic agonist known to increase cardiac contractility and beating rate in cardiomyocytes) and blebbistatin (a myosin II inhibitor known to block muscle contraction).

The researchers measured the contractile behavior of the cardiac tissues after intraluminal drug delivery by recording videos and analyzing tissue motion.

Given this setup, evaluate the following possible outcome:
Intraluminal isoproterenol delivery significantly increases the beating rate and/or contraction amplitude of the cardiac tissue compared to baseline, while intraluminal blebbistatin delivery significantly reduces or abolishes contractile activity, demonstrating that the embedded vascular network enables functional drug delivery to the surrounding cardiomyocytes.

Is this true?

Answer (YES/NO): YES